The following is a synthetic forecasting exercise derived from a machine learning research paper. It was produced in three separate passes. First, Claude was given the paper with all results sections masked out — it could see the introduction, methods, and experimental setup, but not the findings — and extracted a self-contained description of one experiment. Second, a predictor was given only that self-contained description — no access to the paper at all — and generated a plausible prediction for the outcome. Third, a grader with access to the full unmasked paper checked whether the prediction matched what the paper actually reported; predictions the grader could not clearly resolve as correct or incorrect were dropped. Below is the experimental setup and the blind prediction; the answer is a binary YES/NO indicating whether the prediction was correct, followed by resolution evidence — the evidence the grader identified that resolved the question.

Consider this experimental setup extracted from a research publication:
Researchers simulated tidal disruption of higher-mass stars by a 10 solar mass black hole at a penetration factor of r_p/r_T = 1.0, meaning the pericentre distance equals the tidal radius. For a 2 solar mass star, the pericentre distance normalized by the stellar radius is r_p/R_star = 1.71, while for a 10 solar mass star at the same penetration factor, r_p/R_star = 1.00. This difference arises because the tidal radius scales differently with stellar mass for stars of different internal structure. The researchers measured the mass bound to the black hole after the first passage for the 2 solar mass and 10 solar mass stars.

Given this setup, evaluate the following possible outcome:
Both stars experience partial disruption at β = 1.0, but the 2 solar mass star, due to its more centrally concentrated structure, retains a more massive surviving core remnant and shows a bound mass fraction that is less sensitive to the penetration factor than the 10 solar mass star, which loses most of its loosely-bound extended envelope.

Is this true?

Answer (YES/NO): NO